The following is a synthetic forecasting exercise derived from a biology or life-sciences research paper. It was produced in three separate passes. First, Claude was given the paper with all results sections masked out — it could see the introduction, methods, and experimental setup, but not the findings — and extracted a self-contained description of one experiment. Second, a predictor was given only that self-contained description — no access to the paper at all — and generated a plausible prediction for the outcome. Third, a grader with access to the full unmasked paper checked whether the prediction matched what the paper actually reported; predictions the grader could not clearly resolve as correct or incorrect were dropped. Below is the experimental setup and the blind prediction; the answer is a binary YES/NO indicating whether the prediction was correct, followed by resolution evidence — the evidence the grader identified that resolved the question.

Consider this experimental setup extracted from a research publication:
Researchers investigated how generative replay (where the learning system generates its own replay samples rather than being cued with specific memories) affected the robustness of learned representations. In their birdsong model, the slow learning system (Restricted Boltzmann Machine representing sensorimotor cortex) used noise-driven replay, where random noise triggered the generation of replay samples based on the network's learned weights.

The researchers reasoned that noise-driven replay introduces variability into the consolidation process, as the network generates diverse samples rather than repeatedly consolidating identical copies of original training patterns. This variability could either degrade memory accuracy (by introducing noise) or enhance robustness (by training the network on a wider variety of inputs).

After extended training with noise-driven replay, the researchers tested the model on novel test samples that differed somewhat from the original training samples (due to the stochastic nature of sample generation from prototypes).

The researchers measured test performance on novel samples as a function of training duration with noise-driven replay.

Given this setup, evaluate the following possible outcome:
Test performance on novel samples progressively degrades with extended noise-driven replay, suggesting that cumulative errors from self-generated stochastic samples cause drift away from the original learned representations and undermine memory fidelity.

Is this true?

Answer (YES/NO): NO